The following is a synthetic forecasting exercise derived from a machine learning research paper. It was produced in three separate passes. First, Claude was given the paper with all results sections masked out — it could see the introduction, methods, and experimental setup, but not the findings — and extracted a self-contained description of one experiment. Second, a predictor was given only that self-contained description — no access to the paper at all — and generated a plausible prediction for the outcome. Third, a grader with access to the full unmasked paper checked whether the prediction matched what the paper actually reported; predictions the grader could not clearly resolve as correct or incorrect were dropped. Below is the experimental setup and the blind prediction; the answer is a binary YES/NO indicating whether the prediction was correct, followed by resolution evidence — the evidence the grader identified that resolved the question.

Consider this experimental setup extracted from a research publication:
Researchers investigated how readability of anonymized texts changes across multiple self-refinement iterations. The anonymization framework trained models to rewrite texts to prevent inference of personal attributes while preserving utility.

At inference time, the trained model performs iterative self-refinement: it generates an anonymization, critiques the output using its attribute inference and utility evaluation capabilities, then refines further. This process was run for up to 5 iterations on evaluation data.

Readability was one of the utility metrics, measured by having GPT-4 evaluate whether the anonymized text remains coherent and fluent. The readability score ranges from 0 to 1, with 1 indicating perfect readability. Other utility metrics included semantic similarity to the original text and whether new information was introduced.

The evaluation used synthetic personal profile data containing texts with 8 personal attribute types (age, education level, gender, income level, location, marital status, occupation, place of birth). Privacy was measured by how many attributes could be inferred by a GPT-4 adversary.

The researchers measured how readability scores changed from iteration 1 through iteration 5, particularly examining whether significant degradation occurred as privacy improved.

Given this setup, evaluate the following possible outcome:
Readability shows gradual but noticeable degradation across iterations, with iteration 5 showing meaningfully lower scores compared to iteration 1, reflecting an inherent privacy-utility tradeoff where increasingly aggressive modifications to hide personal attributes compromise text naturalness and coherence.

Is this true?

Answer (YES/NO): NO